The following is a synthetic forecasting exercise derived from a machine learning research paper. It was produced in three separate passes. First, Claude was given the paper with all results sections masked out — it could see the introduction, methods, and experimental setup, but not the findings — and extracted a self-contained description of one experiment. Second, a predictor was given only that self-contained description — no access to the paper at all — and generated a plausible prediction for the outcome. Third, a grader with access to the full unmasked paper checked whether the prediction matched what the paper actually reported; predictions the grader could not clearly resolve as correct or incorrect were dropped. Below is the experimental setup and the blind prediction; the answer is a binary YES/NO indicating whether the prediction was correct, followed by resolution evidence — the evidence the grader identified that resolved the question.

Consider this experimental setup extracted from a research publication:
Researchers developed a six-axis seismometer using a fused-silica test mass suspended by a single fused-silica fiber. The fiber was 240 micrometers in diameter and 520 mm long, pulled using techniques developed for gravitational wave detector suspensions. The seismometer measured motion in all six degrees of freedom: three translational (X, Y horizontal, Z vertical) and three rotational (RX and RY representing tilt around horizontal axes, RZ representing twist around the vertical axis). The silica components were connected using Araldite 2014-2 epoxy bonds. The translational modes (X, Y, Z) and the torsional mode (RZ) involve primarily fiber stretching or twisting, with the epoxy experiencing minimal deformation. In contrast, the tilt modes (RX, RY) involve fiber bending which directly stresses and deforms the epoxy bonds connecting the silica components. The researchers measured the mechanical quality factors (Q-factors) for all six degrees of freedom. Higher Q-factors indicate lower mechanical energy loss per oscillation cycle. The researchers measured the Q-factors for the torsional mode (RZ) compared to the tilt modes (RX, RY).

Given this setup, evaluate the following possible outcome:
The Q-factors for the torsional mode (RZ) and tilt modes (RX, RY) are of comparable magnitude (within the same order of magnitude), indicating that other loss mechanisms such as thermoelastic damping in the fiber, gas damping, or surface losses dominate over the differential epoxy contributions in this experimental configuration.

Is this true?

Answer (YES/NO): NO